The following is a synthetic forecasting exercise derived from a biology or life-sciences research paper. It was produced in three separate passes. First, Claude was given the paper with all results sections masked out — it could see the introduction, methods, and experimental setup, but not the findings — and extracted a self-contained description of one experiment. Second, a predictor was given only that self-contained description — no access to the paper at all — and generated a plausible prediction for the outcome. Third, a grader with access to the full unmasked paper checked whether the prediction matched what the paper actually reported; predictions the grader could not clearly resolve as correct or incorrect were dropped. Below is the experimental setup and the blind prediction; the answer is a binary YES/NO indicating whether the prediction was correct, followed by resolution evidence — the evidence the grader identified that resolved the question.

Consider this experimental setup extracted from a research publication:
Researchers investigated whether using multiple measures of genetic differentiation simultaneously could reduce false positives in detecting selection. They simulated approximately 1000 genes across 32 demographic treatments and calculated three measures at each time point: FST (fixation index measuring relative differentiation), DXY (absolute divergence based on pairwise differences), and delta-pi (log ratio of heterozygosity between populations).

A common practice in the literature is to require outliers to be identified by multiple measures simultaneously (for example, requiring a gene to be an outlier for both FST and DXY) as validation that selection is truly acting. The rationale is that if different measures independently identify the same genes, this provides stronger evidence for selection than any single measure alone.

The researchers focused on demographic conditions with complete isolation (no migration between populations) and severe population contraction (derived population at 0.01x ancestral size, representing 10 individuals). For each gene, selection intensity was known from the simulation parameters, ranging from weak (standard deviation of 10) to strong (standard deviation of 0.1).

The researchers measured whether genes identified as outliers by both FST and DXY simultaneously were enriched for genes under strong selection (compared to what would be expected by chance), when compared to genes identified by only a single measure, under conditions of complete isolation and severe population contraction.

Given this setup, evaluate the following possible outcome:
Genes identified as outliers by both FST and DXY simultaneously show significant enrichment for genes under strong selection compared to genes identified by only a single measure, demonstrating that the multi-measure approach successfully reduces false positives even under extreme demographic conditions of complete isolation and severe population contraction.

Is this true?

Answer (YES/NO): NO